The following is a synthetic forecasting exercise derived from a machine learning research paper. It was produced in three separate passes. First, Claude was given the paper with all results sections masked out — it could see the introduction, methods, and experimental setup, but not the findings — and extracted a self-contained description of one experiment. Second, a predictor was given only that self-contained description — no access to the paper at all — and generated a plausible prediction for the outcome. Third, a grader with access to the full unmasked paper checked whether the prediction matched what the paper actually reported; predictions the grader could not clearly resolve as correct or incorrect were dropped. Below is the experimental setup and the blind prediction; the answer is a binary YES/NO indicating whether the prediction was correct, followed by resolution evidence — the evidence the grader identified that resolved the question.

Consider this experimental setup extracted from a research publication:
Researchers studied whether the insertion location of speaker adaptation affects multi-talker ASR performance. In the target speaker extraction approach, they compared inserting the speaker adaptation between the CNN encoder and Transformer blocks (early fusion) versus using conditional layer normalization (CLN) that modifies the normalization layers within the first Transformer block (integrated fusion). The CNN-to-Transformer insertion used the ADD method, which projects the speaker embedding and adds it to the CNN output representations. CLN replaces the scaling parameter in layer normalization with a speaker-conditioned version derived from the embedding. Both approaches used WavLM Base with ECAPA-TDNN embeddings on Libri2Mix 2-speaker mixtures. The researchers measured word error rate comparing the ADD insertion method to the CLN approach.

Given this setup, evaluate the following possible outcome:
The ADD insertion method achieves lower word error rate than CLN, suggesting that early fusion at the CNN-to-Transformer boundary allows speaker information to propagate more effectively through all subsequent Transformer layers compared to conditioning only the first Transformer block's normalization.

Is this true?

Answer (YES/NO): NO